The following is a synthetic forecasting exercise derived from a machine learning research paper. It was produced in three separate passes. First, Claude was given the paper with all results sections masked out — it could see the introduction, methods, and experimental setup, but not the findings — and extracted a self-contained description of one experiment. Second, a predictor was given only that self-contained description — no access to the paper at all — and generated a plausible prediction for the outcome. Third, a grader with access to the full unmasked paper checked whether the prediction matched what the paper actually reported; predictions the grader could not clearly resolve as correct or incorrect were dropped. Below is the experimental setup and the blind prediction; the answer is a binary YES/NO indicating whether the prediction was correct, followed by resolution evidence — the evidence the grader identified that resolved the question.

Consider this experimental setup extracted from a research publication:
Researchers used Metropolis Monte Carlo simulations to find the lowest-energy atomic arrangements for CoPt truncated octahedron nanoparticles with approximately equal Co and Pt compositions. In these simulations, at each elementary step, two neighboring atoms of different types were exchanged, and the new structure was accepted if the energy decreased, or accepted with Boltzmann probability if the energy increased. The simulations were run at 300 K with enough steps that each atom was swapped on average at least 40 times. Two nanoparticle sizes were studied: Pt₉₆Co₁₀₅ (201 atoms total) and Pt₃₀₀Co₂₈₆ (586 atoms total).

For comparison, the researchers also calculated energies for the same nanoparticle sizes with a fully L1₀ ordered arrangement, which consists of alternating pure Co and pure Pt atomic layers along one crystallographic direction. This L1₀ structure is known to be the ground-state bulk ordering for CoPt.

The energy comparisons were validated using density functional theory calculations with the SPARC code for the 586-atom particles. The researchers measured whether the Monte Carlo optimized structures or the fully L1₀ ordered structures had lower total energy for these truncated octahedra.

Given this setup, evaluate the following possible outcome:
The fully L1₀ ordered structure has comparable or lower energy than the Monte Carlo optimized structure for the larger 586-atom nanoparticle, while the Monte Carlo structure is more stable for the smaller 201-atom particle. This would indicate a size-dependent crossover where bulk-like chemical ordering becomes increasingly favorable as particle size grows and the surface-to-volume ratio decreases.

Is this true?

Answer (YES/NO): NO